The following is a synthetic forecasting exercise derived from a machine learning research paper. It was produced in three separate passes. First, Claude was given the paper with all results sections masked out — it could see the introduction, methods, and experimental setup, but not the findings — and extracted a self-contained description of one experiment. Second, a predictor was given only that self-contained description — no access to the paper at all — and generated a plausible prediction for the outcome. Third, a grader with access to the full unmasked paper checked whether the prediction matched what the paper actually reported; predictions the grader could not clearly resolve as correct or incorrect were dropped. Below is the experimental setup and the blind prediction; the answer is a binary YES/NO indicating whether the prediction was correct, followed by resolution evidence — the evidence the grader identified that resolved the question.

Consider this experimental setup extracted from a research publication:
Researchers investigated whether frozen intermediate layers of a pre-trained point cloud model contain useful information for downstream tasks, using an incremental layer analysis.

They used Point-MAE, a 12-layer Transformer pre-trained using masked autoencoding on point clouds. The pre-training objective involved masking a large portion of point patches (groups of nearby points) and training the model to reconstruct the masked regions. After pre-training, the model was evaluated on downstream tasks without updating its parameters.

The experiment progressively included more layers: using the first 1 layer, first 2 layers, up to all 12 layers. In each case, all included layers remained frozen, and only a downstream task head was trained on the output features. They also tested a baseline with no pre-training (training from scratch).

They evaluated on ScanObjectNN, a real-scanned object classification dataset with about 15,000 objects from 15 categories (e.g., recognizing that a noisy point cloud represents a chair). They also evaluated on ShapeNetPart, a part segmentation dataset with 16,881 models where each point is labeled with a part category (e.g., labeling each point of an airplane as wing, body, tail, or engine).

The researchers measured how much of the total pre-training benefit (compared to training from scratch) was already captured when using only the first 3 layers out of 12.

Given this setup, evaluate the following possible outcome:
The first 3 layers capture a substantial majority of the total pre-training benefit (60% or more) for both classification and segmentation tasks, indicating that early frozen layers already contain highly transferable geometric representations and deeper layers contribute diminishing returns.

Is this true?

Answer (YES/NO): YES